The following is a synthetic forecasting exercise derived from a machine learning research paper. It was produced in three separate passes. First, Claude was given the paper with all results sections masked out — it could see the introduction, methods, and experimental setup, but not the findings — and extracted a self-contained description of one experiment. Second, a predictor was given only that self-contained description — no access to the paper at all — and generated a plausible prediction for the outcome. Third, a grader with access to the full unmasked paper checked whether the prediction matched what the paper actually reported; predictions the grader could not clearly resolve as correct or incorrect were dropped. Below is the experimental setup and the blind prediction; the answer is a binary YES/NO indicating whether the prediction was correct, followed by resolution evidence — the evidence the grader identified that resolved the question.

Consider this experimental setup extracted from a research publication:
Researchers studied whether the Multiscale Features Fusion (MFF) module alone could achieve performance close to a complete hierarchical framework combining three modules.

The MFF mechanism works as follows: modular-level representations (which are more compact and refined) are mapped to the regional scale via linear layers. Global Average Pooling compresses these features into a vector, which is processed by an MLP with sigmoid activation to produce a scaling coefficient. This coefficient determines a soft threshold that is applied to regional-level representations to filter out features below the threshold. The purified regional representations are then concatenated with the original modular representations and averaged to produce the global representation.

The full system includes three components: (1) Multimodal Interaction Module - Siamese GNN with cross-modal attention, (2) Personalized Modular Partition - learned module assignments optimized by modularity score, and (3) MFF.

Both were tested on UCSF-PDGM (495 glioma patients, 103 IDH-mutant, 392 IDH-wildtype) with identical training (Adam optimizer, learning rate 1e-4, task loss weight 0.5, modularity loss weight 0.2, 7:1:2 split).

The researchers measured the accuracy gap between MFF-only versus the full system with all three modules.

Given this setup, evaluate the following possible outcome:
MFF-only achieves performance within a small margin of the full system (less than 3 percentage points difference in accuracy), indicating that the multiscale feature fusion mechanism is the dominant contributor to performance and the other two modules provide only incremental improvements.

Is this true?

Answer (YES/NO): YES